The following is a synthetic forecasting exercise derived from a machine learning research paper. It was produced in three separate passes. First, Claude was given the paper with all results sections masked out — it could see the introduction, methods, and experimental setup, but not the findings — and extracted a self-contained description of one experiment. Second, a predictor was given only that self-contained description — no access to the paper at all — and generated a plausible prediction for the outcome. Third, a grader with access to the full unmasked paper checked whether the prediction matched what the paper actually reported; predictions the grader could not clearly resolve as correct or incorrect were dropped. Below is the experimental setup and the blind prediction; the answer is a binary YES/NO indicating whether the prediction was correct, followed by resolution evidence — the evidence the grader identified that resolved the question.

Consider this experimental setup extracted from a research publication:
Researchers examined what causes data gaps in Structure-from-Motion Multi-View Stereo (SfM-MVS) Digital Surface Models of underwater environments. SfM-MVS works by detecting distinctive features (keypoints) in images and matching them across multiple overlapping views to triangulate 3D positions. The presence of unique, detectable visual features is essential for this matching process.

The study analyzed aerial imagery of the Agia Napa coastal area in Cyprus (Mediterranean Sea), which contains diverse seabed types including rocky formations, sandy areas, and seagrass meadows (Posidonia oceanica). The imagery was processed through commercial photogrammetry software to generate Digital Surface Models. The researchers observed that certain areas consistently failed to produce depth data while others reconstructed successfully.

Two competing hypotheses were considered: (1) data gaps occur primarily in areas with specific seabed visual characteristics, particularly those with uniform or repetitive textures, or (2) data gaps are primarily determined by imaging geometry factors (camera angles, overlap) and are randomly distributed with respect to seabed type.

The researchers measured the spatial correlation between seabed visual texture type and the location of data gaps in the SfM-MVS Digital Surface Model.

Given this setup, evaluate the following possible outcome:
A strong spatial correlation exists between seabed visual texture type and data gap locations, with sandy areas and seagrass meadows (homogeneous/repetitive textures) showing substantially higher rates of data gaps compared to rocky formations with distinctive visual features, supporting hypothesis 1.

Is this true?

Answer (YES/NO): YES